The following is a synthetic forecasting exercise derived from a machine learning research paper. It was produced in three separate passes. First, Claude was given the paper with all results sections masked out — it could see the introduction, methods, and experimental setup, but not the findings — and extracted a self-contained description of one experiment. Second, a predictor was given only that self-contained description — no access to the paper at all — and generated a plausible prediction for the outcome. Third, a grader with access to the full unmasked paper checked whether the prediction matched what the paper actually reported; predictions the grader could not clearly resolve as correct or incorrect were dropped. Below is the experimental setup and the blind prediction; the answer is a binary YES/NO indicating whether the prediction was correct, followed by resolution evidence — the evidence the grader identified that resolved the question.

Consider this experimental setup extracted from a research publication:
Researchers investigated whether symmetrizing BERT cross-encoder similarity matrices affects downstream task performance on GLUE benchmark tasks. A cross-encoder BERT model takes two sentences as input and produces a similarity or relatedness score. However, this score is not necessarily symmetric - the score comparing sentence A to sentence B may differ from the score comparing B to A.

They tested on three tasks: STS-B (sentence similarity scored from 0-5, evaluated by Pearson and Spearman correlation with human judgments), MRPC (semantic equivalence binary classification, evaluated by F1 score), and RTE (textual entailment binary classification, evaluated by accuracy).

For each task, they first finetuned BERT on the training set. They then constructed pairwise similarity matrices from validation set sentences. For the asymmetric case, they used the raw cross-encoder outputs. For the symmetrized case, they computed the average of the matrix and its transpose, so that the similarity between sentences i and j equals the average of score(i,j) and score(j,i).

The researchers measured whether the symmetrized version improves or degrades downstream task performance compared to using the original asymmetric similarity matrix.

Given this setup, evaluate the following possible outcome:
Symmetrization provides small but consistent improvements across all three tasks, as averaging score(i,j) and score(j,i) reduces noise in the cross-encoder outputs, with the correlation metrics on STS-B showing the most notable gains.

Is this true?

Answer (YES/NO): NO